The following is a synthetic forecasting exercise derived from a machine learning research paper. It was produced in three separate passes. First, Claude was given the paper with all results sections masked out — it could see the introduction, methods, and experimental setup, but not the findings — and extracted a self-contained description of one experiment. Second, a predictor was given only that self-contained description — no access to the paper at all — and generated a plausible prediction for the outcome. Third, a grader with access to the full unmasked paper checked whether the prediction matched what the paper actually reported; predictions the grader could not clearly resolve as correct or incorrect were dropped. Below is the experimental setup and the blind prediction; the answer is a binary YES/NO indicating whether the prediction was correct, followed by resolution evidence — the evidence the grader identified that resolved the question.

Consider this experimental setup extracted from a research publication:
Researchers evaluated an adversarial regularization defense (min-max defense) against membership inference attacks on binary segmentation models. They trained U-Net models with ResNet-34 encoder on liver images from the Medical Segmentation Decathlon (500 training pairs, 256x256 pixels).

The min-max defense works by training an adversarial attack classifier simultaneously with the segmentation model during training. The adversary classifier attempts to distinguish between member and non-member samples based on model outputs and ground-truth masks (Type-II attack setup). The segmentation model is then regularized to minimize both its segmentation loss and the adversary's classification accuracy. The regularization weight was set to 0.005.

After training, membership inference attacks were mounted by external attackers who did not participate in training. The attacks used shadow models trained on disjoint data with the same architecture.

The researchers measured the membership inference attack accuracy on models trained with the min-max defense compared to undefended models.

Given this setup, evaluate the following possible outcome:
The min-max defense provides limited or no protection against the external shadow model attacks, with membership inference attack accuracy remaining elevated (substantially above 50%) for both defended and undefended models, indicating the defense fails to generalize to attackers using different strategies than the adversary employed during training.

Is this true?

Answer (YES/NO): NO